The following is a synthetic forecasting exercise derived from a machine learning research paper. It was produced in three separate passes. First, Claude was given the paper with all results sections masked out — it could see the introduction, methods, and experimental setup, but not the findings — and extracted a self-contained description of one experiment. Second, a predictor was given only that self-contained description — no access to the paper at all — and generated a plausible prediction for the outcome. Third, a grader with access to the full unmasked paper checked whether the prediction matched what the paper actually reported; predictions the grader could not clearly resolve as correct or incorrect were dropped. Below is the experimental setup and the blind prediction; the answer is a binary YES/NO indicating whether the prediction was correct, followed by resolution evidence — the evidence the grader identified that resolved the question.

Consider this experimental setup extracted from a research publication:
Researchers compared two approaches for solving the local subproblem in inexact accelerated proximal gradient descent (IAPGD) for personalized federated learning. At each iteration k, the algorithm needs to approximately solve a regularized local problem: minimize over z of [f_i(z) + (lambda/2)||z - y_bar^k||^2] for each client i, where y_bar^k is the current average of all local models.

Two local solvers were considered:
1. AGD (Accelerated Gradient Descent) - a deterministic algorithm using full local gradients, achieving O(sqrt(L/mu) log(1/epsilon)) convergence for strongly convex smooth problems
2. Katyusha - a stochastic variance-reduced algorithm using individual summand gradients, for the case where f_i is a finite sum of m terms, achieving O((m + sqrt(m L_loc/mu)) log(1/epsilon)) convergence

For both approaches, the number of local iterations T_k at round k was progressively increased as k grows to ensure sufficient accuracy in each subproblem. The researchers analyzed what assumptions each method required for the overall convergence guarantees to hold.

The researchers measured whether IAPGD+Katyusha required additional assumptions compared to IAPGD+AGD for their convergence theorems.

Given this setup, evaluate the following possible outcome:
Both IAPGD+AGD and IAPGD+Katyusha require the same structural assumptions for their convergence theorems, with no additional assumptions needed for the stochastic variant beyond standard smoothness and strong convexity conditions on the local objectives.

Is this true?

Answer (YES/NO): NO